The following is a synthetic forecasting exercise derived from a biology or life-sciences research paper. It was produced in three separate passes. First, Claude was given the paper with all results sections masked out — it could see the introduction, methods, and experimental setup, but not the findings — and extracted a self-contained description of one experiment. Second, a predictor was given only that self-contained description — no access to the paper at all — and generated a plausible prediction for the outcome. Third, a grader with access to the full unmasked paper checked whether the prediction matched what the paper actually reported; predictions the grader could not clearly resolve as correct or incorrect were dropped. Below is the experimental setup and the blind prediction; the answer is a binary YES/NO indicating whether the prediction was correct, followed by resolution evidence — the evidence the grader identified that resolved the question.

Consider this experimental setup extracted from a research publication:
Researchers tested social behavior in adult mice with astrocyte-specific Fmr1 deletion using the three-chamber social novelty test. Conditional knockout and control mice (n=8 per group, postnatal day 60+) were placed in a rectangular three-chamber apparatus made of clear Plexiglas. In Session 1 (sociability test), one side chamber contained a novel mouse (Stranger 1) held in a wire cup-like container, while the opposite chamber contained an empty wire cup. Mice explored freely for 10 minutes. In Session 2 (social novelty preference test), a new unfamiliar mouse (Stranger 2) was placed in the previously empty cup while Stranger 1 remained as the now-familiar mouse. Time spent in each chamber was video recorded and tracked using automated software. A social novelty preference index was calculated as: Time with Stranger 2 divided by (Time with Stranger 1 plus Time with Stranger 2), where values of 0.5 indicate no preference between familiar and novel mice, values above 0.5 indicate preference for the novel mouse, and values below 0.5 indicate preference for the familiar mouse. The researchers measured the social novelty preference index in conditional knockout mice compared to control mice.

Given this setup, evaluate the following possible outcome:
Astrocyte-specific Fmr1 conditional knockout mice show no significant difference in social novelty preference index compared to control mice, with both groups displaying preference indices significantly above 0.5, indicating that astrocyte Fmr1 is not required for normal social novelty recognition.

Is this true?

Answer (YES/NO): NO